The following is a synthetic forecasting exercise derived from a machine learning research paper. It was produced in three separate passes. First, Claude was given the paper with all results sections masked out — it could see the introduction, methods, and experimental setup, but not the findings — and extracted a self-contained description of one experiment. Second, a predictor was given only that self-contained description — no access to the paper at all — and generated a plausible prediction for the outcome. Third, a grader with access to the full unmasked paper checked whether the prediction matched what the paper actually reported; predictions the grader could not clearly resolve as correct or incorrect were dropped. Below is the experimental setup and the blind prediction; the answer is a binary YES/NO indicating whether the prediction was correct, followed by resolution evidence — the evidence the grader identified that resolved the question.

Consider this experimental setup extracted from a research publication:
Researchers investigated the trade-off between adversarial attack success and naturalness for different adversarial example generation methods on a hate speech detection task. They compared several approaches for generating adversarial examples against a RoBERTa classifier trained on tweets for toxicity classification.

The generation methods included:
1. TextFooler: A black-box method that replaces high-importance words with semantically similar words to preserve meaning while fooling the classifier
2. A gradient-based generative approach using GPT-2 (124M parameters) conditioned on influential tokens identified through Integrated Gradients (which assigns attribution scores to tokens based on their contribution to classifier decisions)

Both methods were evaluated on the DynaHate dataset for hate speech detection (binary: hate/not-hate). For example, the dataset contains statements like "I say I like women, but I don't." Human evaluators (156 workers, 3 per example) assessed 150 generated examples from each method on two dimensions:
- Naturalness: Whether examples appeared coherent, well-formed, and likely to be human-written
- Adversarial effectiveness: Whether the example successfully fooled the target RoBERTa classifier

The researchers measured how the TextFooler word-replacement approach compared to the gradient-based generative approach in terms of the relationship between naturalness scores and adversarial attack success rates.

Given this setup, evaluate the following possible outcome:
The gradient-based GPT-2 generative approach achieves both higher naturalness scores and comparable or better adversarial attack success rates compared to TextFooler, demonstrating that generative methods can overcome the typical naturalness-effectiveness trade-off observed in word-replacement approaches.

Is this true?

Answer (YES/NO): NO